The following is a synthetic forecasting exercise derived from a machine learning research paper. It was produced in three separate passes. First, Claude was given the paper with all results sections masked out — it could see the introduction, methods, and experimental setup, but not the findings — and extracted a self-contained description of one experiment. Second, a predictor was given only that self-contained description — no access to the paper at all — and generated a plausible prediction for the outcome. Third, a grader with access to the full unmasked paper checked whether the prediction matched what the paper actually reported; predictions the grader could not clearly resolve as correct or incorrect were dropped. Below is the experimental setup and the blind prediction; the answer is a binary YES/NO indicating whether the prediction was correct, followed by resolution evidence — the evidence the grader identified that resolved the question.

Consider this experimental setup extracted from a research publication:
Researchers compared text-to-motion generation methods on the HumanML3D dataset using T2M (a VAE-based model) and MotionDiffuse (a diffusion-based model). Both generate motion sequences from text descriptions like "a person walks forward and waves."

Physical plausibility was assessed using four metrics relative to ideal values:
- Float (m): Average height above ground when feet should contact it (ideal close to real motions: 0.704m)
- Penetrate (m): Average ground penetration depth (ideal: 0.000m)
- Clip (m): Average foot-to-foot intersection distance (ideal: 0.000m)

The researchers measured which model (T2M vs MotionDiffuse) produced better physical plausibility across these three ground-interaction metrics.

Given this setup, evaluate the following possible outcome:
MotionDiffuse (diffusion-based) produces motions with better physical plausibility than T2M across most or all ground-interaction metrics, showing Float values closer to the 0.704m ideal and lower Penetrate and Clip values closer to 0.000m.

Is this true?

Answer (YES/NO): NO